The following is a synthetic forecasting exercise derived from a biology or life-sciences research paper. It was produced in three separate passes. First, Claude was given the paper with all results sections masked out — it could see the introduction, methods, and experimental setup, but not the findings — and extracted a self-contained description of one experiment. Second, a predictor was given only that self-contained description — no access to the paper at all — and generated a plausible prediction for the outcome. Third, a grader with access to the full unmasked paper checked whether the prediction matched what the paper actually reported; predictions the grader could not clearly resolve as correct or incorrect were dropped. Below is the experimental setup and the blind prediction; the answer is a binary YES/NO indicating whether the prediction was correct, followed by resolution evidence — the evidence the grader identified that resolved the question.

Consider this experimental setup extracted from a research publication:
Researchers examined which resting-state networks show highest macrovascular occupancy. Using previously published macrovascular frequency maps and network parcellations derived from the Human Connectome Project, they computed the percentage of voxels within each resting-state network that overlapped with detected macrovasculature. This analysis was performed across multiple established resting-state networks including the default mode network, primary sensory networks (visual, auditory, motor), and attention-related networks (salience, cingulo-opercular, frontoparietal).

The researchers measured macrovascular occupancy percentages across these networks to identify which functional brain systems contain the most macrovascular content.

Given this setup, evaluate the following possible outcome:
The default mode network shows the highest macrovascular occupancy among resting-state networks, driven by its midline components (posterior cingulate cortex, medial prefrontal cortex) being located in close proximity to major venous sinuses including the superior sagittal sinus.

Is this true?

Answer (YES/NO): NO